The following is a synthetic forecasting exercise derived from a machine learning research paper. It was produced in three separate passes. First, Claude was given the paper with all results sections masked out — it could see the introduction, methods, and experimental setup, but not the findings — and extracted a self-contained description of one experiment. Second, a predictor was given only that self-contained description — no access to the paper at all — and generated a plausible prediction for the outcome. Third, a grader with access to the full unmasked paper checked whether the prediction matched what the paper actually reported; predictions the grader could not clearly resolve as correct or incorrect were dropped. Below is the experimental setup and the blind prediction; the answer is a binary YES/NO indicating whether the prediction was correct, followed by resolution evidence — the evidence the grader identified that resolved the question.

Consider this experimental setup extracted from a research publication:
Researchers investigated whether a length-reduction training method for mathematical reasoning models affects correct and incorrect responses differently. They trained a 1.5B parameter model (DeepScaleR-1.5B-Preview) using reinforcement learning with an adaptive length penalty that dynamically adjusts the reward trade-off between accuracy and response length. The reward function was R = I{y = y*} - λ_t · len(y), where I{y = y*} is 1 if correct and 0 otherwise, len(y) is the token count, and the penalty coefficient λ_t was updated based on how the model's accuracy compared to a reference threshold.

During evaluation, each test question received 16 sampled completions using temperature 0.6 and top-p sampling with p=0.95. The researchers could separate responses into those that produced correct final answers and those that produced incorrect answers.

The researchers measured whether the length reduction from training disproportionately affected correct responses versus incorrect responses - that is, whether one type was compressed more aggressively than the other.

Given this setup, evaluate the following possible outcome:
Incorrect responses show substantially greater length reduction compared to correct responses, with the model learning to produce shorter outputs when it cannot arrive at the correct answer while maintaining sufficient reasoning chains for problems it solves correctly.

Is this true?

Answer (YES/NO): NO